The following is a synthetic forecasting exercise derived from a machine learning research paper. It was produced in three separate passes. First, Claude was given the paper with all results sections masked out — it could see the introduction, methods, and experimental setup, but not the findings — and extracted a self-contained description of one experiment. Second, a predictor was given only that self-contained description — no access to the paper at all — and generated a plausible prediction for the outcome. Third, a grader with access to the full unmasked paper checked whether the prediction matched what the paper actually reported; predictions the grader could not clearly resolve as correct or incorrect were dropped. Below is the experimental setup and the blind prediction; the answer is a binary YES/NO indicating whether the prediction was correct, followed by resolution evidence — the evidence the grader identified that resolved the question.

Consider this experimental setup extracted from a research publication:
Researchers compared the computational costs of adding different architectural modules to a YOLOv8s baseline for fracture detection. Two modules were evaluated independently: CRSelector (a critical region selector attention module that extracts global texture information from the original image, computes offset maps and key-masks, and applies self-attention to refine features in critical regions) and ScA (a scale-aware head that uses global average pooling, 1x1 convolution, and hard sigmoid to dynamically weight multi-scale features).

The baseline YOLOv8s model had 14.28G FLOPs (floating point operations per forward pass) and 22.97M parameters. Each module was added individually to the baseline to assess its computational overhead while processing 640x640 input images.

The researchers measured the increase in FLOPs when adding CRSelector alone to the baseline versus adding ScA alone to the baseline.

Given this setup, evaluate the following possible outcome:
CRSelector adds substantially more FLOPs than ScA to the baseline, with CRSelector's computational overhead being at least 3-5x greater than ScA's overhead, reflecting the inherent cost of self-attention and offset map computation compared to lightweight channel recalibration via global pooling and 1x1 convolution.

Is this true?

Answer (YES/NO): YES